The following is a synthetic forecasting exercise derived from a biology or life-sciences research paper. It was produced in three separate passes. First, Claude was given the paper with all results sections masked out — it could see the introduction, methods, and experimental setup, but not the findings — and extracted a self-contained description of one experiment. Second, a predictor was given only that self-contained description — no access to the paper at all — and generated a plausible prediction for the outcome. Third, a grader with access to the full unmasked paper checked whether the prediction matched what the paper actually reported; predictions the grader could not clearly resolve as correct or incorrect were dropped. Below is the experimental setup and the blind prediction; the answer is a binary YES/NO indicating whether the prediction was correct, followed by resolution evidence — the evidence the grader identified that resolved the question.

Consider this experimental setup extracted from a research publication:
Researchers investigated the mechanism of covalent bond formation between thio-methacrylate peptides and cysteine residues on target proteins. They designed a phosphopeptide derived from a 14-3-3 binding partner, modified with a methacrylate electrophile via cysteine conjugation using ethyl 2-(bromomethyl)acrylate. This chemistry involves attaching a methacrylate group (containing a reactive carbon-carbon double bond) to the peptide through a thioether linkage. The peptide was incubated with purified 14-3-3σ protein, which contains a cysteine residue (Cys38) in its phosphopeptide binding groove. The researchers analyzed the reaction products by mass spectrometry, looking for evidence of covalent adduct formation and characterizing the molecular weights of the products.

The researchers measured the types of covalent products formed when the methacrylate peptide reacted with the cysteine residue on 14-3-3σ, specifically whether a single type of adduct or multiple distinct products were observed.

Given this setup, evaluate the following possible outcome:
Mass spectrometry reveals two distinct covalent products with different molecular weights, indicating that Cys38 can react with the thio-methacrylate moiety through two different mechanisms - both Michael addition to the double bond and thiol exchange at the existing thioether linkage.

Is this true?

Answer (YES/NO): YES